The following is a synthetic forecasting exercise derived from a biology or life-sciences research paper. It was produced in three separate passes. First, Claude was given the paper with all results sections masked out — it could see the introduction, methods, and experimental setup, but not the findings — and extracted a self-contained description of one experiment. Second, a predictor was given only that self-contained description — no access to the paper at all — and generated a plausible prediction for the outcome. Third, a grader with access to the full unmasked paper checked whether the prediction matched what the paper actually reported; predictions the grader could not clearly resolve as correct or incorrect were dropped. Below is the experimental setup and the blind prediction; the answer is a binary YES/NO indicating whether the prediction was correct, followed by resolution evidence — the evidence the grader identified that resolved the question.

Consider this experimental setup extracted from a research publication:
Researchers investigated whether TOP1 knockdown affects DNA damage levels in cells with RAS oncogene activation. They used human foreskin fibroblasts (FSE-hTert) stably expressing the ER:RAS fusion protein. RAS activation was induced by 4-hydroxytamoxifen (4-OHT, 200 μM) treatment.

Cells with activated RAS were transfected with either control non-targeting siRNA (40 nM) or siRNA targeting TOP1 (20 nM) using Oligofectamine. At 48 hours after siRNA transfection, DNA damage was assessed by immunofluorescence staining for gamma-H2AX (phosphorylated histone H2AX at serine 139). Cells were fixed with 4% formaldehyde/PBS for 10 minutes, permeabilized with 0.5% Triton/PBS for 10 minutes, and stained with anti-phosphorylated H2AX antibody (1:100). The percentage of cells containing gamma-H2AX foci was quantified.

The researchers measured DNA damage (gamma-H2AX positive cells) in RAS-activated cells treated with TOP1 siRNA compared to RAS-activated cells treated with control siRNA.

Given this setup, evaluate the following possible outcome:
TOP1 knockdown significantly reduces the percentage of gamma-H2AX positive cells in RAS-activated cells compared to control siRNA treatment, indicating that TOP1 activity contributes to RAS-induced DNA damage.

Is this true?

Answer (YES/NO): YES